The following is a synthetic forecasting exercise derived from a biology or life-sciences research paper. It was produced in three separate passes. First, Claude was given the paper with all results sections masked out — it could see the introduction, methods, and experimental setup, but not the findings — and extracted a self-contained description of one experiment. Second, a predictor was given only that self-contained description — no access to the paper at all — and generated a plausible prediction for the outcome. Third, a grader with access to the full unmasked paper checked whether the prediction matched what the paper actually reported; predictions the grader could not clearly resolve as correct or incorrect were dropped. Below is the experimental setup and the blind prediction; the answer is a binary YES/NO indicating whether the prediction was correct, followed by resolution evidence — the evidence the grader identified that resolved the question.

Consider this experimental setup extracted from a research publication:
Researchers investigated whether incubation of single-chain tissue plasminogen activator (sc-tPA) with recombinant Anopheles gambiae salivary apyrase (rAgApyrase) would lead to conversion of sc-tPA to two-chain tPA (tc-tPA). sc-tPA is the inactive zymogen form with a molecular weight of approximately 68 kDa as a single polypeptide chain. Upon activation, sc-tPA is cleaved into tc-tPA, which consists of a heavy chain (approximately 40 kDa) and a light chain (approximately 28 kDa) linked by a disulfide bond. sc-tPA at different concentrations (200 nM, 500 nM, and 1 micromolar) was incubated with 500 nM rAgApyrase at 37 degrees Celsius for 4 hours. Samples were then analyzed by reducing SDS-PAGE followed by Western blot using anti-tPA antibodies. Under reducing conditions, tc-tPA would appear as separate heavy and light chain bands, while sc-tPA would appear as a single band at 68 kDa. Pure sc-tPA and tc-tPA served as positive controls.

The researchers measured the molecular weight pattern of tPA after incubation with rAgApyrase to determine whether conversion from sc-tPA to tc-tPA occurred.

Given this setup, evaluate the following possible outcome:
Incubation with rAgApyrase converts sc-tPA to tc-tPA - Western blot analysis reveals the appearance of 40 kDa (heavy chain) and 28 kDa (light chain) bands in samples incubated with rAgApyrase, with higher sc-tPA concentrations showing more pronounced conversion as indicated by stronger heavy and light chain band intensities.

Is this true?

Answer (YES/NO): NO